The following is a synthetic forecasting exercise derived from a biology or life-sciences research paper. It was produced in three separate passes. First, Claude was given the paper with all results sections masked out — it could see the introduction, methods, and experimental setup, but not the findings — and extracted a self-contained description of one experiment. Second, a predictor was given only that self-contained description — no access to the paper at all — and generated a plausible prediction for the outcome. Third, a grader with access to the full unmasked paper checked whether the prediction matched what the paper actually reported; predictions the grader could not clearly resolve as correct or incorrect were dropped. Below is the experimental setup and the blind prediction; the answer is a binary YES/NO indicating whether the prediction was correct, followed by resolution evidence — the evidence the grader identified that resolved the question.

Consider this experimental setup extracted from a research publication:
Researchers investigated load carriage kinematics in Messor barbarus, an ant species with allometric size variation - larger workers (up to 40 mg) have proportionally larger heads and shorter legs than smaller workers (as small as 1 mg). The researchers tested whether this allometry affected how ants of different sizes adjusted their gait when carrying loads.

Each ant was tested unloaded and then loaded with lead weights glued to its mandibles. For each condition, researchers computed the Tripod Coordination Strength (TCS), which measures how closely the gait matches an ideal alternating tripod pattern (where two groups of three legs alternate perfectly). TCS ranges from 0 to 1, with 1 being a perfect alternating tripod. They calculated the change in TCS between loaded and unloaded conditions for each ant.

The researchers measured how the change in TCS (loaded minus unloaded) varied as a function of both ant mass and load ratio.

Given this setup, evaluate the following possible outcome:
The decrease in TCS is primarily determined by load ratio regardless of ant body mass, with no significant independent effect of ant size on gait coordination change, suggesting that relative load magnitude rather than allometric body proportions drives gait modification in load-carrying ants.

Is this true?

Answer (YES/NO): YES